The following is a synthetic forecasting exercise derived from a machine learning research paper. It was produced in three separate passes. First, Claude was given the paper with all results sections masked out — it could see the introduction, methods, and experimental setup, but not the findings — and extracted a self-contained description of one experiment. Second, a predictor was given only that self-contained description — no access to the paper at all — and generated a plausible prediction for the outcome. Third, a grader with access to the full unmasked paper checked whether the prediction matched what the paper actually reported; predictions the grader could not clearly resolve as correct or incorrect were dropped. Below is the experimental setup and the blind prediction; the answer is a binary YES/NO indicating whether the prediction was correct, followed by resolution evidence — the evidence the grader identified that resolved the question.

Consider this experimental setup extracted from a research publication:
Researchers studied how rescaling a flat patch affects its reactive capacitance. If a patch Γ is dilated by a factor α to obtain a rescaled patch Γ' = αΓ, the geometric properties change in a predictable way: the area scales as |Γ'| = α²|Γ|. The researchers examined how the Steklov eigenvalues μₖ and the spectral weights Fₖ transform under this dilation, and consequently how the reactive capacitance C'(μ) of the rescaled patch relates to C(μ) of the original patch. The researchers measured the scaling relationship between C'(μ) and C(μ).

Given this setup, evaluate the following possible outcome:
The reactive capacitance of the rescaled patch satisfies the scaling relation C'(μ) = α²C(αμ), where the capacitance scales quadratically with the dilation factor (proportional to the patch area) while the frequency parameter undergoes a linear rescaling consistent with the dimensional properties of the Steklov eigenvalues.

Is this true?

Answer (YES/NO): NO